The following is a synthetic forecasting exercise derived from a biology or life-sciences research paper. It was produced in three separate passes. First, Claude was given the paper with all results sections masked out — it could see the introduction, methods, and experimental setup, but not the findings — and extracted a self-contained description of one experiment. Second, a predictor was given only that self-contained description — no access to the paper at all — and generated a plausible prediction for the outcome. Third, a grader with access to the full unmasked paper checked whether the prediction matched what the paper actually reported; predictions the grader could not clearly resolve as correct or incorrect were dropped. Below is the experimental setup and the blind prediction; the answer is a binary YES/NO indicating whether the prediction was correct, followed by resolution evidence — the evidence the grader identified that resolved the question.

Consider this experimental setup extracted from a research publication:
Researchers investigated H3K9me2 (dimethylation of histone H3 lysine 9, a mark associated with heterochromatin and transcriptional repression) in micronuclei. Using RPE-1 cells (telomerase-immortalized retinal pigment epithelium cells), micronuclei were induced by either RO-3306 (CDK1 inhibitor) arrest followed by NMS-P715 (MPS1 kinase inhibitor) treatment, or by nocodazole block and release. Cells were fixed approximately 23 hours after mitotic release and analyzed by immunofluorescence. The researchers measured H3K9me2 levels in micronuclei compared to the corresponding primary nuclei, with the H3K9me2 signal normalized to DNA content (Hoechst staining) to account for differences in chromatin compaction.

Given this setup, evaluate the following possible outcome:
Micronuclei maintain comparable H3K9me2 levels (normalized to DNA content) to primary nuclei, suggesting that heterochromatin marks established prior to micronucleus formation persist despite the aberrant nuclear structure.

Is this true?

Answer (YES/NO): NO